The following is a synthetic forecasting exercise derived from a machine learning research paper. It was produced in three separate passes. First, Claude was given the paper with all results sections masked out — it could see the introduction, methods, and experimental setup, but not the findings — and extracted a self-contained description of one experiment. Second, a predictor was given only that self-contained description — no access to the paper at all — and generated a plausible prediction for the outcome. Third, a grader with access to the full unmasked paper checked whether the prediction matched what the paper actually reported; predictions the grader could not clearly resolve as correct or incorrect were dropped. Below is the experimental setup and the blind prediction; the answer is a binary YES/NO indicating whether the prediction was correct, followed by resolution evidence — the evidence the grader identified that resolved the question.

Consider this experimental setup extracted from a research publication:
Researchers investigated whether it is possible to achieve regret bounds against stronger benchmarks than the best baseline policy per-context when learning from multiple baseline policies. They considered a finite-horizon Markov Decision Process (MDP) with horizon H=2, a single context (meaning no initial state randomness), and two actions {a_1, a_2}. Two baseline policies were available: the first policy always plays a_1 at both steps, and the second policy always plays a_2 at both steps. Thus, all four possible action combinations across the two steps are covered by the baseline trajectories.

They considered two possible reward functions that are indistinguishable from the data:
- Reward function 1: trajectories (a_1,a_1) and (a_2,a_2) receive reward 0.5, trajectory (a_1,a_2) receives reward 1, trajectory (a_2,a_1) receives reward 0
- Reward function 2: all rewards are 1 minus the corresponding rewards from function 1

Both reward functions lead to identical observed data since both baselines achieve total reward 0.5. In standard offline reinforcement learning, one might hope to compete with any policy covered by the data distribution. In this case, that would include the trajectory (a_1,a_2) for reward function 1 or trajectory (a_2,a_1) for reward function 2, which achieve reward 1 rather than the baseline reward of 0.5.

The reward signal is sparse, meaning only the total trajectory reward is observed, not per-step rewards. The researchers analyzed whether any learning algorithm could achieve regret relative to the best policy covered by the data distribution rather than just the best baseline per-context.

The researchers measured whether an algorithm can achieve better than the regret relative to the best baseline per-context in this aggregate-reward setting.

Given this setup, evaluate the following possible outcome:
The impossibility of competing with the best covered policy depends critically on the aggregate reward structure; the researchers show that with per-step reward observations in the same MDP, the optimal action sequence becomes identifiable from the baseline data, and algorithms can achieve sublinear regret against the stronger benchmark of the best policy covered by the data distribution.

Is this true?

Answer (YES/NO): NO